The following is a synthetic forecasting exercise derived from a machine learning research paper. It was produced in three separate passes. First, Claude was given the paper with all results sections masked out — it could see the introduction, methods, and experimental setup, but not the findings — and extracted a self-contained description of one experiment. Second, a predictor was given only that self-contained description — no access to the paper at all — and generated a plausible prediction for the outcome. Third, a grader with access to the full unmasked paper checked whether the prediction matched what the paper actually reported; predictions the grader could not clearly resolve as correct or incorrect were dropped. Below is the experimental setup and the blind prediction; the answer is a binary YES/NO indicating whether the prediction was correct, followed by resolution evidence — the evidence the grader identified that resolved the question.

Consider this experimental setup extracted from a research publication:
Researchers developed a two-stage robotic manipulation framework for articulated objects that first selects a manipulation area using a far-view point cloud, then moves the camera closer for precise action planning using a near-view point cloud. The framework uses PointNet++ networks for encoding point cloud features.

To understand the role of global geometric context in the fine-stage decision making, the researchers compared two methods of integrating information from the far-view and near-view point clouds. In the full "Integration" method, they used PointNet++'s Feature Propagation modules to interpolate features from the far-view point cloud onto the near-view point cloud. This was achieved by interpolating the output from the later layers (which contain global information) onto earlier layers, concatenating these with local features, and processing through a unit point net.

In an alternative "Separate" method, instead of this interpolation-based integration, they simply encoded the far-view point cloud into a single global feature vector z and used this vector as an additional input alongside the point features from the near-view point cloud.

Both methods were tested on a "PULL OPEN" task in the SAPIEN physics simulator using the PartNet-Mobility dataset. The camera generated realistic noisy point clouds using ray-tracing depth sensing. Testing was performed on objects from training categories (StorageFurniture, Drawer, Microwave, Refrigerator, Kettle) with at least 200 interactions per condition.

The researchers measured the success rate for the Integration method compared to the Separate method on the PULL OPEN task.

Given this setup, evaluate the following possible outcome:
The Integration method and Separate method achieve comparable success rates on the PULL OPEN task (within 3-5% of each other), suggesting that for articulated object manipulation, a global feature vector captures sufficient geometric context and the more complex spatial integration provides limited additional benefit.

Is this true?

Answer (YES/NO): NO